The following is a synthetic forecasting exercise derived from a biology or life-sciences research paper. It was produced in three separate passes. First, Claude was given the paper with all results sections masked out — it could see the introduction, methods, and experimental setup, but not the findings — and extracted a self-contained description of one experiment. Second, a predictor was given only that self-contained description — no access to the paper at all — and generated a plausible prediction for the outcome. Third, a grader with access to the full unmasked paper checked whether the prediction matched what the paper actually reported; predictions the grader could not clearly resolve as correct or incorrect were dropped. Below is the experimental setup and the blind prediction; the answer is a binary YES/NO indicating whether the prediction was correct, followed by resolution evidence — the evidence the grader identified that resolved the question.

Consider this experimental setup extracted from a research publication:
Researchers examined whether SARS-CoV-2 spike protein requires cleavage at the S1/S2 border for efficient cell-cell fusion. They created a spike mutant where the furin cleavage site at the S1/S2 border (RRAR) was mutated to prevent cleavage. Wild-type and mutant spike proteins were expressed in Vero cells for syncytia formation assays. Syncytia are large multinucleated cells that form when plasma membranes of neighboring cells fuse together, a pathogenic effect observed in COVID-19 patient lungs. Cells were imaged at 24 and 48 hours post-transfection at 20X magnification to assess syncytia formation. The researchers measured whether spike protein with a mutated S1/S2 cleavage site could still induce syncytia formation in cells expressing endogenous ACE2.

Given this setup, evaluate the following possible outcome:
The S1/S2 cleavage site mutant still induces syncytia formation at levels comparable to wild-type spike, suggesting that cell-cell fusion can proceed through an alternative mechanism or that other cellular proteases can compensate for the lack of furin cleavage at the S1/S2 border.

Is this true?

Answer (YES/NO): NO